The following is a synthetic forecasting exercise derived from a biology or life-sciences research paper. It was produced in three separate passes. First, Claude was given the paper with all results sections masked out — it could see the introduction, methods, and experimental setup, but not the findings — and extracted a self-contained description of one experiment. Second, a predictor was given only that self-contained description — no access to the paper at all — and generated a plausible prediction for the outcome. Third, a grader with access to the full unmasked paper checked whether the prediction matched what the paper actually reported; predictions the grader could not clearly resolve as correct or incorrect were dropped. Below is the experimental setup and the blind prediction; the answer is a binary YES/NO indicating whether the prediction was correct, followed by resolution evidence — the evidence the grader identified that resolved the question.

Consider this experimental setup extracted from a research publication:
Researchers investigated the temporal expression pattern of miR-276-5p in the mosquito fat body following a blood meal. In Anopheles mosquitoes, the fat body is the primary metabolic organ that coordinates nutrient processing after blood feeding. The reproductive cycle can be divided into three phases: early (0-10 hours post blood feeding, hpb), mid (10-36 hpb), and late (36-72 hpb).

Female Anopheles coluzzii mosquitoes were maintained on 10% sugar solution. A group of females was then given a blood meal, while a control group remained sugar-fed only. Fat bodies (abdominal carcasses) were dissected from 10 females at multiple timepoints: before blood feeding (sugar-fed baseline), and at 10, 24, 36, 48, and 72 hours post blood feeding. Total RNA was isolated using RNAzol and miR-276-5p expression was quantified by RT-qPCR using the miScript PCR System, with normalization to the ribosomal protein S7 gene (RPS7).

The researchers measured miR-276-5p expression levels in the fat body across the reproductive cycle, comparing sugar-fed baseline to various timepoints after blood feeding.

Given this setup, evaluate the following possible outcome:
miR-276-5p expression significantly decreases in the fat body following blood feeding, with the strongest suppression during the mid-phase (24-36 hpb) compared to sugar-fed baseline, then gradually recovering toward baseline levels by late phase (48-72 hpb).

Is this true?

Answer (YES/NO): NO